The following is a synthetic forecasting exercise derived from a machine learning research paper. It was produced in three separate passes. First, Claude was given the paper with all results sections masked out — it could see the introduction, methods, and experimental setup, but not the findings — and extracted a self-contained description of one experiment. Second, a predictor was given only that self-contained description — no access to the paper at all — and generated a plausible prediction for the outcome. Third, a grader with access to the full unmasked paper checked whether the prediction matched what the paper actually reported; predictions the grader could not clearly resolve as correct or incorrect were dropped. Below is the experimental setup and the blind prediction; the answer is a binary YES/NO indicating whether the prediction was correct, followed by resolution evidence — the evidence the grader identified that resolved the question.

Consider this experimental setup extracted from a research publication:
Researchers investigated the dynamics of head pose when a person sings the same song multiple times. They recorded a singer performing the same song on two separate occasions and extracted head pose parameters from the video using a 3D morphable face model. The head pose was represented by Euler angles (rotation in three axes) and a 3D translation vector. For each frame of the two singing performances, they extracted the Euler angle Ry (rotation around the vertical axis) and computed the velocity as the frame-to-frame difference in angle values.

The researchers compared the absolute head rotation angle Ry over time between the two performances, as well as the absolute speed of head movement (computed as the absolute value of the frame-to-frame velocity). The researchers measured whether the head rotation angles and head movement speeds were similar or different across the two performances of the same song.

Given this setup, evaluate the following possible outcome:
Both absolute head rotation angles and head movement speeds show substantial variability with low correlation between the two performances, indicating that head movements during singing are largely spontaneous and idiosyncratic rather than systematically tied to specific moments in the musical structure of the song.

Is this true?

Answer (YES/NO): NO